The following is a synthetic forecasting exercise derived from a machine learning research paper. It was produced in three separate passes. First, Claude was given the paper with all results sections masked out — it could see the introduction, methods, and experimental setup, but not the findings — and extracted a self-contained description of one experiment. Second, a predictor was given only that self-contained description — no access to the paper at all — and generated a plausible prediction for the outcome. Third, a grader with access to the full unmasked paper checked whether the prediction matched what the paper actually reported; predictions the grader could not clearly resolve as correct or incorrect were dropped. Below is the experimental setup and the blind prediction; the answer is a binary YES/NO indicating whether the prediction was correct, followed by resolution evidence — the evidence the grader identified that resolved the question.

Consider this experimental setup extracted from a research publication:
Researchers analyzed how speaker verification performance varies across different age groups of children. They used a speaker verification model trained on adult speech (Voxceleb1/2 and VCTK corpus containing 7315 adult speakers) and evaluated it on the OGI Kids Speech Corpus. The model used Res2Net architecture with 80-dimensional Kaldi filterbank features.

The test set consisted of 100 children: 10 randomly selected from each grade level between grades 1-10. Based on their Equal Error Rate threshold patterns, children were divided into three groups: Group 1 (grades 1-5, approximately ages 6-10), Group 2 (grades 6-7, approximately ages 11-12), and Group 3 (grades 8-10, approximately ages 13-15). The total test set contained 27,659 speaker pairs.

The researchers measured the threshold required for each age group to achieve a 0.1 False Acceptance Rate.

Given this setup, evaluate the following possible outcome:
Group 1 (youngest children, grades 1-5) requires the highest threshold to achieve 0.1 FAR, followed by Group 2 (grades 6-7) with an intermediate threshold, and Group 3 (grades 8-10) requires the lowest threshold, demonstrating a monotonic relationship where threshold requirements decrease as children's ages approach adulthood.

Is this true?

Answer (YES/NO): YES